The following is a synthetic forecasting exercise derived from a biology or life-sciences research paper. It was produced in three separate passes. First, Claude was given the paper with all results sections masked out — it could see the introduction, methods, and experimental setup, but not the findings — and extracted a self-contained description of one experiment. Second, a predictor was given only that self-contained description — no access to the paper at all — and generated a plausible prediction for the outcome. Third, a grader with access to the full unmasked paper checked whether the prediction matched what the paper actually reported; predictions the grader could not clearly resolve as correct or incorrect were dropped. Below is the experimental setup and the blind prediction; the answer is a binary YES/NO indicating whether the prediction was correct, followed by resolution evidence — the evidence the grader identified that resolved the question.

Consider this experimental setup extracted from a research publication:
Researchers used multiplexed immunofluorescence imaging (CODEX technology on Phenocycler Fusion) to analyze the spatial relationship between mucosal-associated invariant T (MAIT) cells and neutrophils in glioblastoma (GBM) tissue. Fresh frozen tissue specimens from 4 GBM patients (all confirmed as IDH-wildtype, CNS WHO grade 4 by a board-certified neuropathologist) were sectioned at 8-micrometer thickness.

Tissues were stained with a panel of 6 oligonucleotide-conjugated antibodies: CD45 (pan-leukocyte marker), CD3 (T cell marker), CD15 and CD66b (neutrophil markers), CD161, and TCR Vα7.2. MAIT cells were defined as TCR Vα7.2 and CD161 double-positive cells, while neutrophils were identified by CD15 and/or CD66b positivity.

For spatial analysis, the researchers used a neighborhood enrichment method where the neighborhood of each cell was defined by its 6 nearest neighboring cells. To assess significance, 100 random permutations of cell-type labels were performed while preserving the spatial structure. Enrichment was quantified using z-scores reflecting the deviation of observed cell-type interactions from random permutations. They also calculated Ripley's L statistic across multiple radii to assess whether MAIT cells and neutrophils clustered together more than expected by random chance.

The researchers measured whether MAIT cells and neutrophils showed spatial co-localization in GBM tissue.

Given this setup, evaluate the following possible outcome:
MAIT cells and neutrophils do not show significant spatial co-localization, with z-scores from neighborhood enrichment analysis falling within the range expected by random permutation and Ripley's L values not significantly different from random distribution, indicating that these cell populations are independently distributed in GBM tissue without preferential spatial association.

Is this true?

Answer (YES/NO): NO